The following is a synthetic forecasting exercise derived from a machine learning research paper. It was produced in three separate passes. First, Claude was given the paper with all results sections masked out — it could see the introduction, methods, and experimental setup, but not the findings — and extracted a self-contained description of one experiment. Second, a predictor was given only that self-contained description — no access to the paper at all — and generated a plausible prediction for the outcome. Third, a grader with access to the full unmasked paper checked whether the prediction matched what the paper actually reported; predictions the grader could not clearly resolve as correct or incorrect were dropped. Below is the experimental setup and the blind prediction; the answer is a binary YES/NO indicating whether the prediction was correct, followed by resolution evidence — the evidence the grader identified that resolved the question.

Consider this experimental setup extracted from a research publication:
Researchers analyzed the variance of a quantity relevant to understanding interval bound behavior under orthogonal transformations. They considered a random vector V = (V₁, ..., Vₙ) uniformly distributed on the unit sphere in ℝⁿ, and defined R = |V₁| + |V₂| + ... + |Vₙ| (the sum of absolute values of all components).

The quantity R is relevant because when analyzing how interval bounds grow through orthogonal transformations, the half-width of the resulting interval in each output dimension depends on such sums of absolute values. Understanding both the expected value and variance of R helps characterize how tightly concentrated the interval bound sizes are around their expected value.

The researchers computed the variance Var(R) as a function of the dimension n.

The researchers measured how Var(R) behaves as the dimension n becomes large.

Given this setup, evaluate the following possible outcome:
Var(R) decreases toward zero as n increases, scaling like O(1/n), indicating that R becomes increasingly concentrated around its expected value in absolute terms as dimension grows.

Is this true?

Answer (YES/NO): NO